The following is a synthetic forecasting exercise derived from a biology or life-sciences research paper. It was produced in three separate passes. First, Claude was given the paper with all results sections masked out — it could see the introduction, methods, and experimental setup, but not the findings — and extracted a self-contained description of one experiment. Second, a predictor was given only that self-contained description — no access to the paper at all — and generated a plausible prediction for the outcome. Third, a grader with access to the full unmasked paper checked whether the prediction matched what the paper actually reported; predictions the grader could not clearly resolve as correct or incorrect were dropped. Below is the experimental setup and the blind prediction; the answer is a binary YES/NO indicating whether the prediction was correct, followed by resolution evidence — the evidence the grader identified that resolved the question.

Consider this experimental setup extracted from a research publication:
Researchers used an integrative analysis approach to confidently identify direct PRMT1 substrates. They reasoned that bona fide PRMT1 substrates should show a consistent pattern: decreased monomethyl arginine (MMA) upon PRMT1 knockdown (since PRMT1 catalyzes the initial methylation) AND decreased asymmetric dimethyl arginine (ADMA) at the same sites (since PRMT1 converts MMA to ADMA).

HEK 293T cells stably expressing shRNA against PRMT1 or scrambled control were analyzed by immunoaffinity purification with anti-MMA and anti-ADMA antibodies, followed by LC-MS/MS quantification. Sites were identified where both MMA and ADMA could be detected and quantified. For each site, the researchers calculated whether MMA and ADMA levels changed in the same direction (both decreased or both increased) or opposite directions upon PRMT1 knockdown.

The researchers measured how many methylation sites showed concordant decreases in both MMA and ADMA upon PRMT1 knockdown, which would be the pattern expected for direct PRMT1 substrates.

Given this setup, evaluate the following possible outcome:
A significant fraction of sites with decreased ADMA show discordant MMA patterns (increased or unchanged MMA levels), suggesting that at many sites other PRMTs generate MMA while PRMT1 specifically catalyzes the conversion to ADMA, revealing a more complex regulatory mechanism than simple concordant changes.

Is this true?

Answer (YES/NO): YES